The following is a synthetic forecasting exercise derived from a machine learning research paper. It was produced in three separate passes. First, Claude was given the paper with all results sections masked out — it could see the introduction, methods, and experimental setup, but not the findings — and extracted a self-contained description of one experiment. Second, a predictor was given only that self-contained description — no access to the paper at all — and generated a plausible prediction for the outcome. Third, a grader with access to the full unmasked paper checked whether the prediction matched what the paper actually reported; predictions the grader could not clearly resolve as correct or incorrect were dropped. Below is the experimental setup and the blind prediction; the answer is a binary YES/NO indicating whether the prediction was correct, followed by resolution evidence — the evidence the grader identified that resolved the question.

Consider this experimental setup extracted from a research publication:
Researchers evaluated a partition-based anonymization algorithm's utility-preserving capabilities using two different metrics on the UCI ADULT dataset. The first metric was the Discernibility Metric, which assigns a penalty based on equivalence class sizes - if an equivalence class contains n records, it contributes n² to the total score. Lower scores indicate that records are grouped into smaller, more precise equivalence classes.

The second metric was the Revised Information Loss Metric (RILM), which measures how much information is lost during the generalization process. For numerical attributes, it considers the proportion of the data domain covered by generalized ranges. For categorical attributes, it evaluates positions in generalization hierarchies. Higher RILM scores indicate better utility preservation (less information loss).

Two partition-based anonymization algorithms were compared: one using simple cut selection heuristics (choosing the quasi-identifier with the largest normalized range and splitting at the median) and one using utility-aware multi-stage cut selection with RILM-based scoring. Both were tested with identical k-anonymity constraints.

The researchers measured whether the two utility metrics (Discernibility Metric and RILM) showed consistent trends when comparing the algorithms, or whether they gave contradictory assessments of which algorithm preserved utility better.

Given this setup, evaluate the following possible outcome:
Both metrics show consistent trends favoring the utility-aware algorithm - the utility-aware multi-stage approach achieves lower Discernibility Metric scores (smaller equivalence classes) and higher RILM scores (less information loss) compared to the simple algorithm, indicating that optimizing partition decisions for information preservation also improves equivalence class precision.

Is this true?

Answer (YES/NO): YES